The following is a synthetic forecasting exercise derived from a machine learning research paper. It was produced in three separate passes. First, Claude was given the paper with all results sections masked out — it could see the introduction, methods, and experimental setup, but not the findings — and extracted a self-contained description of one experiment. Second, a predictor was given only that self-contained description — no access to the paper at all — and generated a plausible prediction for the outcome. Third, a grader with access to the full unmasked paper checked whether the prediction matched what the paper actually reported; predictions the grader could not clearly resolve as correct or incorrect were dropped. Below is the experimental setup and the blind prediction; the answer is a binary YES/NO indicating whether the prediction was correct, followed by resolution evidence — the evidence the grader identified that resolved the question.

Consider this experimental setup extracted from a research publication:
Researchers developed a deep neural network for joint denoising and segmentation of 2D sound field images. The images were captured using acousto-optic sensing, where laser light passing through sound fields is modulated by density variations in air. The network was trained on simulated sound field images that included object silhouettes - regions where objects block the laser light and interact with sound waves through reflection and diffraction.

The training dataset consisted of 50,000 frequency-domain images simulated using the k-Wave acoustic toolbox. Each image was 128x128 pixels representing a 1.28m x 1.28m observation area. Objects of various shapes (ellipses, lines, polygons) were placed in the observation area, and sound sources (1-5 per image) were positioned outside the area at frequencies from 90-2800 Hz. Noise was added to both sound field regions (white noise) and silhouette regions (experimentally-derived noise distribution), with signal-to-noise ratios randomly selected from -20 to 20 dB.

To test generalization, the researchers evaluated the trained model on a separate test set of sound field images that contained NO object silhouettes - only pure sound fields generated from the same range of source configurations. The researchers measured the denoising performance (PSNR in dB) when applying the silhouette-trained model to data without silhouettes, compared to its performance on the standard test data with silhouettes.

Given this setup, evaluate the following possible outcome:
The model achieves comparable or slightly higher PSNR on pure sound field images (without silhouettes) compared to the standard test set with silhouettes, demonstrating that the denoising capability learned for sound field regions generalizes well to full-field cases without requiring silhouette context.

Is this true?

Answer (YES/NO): YES